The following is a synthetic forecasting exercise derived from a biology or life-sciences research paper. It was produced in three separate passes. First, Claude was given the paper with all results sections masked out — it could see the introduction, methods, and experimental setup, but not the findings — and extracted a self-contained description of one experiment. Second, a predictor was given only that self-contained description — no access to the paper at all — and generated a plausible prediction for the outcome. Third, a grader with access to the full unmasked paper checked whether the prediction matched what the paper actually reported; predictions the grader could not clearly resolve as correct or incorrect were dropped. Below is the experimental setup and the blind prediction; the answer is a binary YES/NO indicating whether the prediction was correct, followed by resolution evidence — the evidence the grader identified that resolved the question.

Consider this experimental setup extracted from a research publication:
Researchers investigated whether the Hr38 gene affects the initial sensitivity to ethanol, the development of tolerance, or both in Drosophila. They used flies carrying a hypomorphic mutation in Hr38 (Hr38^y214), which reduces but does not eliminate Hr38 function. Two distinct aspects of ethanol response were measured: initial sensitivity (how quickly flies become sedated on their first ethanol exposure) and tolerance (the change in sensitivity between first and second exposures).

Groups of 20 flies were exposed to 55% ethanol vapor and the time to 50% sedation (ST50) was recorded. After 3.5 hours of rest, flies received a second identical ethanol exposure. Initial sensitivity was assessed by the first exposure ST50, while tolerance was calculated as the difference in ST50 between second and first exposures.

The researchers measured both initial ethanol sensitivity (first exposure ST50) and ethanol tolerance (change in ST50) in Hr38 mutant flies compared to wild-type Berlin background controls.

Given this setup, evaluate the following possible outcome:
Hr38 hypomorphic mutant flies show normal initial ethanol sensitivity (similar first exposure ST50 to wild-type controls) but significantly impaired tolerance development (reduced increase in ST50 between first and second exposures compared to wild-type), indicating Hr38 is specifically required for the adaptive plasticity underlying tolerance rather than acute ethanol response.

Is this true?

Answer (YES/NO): NO